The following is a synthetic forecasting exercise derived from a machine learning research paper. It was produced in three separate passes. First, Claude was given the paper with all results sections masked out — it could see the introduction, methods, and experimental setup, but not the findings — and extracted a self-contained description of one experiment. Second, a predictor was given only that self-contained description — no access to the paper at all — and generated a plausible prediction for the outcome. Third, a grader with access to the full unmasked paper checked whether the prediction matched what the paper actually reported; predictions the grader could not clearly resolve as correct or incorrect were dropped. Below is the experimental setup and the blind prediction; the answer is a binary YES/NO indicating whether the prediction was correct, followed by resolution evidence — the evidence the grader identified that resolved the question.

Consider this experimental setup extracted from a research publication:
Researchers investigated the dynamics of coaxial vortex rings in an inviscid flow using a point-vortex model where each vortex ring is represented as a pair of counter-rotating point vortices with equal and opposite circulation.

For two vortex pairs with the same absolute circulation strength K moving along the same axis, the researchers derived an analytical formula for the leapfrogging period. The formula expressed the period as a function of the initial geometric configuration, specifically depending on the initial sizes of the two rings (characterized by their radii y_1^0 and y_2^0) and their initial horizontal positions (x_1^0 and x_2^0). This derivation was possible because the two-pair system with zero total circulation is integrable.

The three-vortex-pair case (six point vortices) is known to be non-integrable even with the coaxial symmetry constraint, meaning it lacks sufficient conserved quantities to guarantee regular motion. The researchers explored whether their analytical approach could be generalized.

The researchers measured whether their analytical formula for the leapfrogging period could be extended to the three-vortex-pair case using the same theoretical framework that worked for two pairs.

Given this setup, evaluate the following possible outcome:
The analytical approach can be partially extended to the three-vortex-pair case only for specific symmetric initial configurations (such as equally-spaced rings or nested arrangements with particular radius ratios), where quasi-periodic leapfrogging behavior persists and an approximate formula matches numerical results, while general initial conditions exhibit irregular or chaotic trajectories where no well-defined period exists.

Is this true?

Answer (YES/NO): NO